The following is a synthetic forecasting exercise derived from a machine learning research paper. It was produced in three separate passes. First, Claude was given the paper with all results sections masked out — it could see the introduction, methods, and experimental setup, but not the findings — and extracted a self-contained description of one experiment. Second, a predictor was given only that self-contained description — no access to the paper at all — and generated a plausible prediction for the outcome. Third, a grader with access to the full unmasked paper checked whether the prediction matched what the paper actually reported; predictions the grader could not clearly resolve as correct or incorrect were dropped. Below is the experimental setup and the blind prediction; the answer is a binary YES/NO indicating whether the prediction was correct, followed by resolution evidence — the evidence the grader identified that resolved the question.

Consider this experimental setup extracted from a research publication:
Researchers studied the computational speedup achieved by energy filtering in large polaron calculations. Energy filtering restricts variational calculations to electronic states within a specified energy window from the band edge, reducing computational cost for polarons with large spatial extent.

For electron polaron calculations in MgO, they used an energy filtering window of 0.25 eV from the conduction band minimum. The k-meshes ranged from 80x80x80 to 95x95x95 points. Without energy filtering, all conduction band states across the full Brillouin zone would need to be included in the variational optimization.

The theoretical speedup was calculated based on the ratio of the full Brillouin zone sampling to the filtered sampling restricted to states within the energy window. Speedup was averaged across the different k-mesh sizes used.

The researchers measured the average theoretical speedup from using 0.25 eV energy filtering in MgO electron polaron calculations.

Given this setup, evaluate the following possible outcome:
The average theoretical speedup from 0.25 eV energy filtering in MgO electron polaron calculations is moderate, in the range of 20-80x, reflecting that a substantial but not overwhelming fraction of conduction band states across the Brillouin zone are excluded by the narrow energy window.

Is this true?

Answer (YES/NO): NO